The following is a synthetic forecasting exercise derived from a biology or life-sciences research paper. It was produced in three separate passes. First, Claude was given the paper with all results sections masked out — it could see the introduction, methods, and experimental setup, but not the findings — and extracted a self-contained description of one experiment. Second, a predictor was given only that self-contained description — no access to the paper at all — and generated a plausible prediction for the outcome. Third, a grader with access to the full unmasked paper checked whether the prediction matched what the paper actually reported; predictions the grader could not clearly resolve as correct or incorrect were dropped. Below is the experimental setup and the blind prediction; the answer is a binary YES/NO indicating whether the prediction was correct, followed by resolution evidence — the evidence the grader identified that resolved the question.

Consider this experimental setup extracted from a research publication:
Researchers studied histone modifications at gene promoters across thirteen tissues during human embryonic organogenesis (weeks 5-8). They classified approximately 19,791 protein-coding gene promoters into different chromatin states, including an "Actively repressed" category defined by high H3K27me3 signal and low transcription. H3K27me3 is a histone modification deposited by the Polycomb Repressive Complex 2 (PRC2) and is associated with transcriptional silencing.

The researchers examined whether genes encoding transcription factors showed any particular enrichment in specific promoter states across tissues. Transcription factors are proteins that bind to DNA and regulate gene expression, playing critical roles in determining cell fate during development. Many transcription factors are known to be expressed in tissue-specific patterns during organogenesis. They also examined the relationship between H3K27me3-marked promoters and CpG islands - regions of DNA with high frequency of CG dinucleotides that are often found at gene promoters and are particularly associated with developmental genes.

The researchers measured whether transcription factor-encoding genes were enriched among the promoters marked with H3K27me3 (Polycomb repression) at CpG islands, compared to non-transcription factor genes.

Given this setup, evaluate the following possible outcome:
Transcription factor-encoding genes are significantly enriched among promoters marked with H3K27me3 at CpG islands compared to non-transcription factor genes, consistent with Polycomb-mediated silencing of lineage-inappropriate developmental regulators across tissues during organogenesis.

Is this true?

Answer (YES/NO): YES